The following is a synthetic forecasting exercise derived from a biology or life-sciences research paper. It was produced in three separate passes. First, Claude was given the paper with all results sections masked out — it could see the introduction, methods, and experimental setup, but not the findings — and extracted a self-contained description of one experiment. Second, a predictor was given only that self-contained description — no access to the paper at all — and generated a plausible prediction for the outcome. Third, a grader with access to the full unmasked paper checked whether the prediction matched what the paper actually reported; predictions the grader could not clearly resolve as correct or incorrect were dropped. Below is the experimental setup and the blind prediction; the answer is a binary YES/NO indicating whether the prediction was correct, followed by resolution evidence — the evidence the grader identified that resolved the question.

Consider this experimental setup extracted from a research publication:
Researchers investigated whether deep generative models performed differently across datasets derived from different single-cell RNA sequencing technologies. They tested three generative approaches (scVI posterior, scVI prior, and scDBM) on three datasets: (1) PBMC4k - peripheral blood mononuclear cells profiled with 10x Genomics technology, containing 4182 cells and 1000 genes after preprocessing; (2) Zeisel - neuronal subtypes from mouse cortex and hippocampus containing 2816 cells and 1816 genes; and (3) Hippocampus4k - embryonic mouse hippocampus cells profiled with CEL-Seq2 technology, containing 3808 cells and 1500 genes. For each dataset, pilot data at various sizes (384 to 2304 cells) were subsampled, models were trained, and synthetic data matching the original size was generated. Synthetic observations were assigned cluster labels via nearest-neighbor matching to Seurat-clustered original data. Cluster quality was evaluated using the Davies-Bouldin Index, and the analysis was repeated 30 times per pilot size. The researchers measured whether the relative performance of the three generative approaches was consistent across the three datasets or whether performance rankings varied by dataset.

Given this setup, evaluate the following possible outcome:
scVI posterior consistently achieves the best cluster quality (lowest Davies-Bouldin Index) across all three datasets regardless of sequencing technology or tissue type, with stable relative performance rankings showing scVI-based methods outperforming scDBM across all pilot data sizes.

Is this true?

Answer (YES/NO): NO